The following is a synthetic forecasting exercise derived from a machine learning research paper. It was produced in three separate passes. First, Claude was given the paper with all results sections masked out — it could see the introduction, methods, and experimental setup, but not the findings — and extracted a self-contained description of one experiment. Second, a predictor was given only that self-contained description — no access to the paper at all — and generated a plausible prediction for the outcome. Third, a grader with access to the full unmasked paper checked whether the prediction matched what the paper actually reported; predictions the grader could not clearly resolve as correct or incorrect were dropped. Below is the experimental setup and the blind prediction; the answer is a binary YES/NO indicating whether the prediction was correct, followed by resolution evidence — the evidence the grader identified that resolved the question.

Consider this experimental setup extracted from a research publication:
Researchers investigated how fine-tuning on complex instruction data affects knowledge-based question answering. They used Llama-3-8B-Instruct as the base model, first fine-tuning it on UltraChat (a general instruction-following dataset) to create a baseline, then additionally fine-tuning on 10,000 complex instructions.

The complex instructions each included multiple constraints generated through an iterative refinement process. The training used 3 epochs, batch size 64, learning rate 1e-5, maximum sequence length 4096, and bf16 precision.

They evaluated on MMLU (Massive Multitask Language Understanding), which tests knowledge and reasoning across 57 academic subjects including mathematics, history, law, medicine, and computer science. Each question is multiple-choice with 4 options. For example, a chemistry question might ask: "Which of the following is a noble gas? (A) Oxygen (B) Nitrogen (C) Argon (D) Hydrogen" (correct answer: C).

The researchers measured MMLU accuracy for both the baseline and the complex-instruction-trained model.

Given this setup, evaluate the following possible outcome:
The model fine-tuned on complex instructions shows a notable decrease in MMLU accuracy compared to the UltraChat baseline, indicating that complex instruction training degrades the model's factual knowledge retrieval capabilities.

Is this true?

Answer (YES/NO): NO